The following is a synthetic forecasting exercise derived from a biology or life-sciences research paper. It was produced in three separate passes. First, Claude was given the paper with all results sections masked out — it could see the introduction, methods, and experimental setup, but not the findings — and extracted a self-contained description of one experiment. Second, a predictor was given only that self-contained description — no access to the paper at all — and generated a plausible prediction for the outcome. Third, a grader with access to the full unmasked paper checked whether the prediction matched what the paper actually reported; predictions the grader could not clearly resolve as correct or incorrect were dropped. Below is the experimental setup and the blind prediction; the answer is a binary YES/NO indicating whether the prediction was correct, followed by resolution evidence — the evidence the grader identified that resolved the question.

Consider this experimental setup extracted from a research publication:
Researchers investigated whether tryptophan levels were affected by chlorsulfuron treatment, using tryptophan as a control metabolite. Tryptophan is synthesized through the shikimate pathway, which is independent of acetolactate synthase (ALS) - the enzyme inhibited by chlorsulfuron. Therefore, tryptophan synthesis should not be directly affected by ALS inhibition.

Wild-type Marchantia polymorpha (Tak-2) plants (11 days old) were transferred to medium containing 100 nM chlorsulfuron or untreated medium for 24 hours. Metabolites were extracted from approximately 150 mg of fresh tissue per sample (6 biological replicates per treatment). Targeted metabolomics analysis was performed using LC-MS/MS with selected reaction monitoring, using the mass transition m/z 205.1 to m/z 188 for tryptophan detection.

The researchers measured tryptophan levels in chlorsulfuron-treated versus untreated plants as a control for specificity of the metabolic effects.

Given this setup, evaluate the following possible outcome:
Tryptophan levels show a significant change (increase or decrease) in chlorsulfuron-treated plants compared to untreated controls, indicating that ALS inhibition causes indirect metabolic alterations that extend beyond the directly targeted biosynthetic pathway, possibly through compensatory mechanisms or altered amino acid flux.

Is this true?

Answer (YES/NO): YES